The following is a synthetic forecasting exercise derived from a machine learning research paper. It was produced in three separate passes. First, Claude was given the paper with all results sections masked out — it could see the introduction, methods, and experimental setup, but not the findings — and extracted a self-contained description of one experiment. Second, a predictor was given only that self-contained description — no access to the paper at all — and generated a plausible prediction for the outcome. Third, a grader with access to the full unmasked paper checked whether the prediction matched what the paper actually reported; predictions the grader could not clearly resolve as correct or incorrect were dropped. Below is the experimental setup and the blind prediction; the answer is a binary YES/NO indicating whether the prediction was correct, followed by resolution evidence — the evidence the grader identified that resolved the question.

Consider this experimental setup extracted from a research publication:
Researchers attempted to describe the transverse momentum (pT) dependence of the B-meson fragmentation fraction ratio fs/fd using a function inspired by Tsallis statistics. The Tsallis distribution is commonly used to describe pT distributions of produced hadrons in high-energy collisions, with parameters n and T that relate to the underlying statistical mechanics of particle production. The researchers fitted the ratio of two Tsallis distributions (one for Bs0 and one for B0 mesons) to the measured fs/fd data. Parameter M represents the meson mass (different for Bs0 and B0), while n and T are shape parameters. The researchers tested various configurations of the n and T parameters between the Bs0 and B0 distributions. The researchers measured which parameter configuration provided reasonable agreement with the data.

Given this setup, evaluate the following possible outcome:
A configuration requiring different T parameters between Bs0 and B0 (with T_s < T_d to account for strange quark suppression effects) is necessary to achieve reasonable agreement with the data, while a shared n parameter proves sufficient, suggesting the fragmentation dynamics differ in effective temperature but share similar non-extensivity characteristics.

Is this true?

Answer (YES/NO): NO